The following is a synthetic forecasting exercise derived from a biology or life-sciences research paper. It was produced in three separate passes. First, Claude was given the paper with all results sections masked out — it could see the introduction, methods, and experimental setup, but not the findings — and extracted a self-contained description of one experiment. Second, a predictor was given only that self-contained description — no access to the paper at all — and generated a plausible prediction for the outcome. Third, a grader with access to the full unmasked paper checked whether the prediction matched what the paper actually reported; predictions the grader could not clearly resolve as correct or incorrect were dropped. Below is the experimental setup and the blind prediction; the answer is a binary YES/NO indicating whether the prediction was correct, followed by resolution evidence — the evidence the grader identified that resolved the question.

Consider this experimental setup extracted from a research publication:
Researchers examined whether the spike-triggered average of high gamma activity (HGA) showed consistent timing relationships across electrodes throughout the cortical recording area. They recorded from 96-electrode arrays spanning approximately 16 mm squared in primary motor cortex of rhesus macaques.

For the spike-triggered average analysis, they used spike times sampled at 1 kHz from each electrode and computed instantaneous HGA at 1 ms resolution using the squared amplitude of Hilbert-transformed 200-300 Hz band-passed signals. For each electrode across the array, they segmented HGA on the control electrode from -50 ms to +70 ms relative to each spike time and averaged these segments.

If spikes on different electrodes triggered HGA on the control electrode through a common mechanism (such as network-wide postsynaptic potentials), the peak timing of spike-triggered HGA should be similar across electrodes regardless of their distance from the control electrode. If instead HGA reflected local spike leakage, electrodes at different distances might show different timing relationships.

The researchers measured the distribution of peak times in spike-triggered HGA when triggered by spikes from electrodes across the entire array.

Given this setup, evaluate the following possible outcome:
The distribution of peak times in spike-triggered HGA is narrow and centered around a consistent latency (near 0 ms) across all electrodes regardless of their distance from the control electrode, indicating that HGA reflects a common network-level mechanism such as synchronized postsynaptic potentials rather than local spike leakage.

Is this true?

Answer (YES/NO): NO